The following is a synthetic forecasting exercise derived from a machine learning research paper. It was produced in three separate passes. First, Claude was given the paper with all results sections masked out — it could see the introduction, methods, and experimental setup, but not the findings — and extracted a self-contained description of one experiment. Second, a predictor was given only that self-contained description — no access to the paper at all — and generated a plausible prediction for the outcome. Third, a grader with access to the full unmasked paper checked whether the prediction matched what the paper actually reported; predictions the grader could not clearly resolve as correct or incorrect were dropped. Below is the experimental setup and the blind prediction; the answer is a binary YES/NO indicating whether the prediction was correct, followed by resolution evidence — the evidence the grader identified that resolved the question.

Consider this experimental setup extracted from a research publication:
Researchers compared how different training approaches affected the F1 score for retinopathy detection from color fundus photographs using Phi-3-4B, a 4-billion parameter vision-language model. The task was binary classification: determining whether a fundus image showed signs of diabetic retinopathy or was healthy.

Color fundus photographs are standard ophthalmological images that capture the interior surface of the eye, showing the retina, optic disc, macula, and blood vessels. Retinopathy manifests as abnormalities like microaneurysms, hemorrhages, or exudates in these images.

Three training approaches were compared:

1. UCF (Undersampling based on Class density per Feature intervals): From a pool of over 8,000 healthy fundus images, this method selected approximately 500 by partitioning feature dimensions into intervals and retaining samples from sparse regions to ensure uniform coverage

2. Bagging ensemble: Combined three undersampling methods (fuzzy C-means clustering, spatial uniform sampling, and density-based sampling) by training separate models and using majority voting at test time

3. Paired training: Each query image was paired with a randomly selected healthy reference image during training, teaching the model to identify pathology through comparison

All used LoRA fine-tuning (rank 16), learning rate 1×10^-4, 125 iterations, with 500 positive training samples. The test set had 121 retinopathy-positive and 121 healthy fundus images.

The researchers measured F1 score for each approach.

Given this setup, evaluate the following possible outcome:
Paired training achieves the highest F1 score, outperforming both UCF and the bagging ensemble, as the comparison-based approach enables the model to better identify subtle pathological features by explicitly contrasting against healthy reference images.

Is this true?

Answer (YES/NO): NO